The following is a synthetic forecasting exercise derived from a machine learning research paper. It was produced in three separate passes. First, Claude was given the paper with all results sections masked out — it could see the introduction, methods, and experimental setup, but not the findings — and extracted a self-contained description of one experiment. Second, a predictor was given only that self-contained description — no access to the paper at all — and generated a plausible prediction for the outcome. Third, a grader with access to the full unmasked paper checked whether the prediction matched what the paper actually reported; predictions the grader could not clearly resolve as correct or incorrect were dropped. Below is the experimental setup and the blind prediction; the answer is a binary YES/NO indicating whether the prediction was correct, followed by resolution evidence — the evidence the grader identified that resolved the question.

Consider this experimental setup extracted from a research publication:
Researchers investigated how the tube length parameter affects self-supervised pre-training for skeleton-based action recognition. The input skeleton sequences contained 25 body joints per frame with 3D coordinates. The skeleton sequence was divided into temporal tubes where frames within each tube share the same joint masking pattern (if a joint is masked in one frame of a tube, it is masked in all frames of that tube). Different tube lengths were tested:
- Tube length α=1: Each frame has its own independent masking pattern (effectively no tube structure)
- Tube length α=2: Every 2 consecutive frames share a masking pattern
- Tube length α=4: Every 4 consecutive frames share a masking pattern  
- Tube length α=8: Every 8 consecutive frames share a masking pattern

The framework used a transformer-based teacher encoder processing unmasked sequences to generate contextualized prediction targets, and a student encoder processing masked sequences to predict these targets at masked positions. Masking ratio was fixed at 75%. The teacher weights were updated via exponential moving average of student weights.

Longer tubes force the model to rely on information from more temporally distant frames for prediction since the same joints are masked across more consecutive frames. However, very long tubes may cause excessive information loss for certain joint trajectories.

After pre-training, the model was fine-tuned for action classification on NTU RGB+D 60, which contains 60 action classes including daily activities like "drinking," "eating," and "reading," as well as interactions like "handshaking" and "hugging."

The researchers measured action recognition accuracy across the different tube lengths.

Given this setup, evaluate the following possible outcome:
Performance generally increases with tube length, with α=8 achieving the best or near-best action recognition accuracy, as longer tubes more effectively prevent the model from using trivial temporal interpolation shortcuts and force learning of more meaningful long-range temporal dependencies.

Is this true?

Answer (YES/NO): NO